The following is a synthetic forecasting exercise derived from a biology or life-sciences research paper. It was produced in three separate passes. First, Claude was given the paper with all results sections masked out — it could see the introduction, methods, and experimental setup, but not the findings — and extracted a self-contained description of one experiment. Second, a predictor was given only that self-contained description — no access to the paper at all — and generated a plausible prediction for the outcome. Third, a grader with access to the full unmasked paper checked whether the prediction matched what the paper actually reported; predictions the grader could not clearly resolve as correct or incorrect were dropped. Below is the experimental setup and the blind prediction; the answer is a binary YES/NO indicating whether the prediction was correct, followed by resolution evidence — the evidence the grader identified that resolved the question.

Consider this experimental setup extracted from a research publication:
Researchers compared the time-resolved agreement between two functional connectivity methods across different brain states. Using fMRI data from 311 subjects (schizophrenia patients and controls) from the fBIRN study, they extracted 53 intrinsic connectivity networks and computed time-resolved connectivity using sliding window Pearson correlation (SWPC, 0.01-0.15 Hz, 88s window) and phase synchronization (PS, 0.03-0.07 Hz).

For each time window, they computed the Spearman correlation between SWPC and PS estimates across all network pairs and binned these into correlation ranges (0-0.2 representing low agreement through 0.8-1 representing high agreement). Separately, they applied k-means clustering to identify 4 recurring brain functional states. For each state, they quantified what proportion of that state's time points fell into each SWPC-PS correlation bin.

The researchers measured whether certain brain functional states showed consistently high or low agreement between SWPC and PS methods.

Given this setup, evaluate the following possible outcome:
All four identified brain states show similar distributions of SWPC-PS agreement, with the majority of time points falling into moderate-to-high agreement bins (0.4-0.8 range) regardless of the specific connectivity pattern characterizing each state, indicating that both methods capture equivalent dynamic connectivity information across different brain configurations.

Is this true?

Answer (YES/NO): NO